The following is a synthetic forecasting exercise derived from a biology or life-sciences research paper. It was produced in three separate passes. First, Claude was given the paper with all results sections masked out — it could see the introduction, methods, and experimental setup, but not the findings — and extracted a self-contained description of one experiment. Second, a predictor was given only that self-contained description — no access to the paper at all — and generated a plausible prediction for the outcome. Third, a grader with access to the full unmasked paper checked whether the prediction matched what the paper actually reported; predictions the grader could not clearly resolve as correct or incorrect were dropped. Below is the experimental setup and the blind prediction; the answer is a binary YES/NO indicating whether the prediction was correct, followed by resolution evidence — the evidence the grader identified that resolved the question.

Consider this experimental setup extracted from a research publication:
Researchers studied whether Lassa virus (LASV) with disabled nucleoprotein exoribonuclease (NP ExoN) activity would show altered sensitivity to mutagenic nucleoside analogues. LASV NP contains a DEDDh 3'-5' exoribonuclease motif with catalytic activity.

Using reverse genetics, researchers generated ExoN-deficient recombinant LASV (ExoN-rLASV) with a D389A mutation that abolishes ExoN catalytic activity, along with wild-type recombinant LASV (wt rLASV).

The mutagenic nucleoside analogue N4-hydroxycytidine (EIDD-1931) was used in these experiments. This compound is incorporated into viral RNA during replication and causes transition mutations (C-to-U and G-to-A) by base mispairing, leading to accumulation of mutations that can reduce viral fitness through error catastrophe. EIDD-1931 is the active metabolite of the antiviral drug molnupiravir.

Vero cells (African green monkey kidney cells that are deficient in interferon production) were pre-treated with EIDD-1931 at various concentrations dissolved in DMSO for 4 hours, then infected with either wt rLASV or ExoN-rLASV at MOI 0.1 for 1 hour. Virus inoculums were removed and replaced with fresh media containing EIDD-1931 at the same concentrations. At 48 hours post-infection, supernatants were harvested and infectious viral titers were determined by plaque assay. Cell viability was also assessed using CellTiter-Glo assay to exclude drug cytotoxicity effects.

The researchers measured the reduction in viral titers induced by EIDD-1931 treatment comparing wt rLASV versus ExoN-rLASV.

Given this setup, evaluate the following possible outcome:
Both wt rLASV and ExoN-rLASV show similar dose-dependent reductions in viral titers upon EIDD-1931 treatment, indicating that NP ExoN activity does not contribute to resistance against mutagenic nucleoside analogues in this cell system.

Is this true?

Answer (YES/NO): NO